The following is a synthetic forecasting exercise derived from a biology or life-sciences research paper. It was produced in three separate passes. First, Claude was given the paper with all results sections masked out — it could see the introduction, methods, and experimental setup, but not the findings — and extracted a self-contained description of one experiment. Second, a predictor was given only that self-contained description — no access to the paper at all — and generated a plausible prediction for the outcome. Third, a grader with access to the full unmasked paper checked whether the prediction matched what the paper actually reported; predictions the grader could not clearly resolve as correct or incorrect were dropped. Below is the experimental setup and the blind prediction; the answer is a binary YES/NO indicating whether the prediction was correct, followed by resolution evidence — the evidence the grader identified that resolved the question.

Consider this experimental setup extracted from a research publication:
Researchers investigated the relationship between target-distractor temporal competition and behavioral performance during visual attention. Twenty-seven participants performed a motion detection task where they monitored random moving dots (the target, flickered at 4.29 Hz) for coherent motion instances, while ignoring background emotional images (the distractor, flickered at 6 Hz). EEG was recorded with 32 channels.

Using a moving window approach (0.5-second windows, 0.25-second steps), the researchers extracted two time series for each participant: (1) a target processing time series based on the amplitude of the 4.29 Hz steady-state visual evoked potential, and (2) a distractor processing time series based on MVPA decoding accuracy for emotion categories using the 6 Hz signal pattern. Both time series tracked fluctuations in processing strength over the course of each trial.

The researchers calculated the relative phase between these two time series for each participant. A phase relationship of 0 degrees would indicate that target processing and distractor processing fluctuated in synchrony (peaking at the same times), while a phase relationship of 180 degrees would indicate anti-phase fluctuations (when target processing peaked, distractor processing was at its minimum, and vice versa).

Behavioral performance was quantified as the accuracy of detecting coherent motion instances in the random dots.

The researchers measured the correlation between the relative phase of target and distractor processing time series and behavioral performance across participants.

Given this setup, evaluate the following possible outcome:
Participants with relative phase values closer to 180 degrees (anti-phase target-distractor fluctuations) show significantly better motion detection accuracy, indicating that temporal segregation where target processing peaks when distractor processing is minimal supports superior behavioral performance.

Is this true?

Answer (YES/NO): YES